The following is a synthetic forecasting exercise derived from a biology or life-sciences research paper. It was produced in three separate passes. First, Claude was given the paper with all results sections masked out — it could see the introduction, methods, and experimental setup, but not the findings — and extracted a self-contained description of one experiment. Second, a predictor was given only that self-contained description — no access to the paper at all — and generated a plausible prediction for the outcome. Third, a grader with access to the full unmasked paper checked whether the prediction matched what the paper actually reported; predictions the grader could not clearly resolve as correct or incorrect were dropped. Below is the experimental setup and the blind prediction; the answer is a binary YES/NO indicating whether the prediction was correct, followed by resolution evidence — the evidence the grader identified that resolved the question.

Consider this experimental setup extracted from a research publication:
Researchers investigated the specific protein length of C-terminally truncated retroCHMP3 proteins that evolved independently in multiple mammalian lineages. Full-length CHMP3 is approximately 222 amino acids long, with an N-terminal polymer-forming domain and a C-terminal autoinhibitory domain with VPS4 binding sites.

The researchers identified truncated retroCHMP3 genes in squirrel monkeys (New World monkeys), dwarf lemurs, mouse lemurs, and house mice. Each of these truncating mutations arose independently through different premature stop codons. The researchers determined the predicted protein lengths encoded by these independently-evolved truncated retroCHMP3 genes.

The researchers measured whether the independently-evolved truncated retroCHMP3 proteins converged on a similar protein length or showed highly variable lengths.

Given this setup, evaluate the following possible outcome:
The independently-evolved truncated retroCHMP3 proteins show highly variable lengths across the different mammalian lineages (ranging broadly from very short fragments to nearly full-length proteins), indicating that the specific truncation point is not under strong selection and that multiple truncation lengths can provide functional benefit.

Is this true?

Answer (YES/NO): NO